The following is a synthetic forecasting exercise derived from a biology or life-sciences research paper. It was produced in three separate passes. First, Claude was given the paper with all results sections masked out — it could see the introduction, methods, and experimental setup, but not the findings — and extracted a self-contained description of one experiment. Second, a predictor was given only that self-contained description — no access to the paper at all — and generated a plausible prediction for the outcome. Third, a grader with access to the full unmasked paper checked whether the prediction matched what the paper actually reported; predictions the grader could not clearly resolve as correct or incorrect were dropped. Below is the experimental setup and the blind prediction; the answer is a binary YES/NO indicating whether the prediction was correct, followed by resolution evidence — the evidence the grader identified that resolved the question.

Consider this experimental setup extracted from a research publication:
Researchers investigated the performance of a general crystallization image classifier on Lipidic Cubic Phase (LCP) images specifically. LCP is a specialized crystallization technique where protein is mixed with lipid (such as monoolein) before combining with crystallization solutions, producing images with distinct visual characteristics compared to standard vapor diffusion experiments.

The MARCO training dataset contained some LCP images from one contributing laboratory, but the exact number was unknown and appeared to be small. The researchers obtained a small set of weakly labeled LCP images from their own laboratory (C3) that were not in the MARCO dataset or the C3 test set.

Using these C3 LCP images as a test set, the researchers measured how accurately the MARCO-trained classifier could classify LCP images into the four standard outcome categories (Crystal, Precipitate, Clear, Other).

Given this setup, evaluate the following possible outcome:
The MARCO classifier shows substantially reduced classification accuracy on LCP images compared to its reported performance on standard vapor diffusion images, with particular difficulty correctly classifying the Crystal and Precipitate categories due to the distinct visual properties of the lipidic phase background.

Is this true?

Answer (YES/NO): NO